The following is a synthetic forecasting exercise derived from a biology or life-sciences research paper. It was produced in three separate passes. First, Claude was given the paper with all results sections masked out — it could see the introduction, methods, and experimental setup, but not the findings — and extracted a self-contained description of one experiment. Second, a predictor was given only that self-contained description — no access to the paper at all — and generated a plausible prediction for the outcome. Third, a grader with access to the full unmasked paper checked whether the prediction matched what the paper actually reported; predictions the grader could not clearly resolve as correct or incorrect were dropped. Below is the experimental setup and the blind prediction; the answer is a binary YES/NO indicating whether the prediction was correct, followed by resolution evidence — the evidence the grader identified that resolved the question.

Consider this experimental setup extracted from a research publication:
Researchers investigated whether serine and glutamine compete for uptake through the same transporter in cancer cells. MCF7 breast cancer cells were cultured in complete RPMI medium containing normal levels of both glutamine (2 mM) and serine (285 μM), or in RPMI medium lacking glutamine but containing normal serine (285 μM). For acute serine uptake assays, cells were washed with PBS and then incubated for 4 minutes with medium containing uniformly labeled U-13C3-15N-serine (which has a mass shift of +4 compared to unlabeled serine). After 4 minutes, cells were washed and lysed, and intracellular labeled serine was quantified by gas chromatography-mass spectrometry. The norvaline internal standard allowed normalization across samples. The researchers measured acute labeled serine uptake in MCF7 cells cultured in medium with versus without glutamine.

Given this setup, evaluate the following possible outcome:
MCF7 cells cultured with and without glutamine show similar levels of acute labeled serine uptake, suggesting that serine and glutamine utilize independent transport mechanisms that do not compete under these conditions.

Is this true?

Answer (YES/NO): NO